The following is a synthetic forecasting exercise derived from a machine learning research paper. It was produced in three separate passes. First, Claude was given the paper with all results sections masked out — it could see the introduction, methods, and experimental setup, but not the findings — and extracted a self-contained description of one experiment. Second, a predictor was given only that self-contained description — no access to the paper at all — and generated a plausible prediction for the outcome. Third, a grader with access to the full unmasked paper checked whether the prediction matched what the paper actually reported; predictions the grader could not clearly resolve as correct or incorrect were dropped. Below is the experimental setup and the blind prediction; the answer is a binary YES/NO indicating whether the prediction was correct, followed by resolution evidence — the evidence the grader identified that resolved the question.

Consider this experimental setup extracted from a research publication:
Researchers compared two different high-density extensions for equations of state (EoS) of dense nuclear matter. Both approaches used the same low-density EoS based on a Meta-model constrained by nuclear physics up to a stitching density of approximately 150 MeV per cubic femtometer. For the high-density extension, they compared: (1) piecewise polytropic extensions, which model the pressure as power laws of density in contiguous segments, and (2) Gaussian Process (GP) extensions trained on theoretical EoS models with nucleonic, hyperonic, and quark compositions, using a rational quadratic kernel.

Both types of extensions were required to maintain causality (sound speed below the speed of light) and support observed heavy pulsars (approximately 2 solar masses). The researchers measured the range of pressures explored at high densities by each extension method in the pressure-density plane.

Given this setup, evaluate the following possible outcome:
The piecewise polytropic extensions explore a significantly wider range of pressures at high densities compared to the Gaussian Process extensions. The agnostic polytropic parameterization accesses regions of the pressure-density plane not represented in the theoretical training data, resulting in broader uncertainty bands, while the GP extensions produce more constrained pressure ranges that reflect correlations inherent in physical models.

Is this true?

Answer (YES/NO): NO